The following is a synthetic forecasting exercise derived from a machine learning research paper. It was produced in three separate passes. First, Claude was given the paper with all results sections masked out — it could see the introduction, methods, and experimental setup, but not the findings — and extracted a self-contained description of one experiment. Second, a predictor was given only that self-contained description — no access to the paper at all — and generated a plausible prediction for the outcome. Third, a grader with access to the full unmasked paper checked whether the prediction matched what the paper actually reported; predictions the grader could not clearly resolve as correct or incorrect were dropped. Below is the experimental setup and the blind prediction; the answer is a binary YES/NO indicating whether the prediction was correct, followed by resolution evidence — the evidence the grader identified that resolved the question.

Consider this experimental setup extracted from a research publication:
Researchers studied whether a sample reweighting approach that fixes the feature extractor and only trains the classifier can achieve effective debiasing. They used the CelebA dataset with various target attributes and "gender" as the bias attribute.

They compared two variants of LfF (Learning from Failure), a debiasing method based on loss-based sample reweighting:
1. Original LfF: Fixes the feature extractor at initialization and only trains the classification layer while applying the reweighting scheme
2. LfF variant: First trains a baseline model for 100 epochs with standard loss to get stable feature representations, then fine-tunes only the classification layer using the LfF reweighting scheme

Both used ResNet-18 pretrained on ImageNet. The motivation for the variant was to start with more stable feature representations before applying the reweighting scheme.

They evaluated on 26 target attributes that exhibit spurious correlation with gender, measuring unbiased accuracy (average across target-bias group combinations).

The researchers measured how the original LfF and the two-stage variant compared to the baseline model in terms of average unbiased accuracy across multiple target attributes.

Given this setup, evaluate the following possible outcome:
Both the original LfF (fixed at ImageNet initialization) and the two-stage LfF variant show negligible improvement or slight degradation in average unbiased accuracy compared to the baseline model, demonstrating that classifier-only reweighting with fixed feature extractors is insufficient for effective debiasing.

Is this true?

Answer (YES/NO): NO